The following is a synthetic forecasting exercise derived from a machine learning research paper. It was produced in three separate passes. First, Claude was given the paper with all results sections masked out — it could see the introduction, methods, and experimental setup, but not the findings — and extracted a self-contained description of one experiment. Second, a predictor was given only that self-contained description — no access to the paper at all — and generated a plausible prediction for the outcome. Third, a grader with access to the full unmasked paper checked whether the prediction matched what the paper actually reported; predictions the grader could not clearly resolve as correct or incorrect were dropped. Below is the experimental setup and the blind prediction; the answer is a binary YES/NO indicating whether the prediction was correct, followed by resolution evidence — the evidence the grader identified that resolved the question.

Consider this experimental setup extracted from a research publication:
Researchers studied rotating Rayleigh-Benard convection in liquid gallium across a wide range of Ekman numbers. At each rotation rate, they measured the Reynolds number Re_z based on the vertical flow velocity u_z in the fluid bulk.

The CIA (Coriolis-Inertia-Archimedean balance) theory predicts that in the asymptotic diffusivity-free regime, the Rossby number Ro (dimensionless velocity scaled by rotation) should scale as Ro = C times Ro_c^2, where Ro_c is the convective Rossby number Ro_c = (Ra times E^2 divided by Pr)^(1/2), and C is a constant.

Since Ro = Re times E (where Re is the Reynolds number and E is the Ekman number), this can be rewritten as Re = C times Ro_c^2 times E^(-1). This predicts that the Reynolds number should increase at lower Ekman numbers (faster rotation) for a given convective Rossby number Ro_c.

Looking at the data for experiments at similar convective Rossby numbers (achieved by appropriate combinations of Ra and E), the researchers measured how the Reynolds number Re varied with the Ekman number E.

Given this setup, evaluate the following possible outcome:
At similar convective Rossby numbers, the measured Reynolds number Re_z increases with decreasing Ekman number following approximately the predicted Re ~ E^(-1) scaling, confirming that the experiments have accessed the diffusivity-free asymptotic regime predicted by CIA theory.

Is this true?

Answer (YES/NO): YES